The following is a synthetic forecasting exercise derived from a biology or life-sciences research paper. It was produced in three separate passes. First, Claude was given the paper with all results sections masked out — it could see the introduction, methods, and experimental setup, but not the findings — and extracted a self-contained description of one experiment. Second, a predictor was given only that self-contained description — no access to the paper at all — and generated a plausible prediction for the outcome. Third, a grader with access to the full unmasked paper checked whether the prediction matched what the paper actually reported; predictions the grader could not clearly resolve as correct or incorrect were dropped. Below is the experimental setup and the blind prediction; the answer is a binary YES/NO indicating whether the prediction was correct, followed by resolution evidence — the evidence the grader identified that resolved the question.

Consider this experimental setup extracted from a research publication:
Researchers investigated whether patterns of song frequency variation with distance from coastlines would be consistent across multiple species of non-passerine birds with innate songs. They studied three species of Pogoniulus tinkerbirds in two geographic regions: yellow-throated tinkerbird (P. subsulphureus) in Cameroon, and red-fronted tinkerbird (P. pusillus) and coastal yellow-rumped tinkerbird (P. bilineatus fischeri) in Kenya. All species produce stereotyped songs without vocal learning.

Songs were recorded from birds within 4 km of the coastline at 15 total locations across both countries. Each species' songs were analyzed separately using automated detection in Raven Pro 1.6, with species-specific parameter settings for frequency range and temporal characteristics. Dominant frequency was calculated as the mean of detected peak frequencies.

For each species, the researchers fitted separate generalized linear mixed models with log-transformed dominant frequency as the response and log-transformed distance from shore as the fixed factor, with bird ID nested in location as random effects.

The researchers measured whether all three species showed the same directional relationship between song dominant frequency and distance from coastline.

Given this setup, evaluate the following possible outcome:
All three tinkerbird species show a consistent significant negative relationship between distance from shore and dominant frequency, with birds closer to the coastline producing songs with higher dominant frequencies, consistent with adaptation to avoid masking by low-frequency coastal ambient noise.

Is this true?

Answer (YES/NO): YES